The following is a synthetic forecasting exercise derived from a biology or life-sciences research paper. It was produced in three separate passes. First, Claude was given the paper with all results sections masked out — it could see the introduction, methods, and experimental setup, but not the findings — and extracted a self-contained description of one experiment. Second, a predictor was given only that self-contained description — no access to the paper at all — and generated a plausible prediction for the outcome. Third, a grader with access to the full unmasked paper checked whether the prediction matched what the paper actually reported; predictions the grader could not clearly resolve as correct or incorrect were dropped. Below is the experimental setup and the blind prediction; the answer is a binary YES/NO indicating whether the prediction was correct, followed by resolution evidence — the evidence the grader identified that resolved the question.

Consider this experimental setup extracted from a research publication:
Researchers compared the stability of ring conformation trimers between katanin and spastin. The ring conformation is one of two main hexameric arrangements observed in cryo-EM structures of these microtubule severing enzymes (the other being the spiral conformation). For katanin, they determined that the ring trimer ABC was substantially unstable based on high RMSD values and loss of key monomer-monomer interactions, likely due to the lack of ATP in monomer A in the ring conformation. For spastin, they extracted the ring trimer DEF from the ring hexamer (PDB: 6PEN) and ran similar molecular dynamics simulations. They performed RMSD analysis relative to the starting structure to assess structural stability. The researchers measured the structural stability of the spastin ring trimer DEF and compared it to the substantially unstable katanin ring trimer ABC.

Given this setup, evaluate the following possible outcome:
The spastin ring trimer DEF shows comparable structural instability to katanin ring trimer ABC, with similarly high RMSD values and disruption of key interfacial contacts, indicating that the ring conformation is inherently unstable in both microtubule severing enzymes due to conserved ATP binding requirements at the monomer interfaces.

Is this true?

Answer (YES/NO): NO